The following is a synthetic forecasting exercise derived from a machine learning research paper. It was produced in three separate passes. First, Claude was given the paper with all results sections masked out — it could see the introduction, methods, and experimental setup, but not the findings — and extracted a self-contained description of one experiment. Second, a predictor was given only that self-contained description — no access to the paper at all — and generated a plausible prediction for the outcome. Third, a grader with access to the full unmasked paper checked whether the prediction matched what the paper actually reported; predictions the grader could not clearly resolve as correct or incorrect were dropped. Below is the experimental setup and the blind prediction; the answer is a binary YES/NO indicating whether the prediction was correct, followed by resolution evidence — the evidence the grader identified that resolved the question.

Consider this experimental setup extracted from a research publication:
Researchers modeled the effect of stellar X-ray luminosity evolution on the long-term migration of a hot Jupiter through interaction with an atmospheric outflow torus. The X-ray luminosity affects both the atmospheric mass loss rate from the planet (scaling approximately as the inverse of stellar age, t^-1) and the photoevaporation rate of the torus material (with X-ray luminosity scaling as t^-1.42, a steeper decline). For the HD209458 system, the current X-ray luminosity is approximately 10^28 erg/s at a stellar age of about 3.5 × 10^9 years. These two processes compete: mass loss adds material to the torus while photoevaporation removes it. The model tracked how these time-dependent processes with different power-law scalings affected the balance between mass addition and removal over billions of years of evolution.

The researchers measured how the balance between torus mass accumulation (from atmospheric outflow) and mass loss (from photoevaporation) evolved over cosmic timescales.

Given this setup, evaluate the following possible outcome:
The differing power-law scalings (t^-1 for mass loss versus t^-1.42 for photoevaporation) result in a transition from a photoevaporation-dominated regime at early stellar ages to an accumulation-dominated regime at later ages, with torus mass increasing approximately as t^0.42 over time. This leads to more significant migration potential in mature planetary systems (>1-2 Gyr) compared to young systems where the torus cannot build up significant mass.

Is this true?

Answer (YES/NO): NO